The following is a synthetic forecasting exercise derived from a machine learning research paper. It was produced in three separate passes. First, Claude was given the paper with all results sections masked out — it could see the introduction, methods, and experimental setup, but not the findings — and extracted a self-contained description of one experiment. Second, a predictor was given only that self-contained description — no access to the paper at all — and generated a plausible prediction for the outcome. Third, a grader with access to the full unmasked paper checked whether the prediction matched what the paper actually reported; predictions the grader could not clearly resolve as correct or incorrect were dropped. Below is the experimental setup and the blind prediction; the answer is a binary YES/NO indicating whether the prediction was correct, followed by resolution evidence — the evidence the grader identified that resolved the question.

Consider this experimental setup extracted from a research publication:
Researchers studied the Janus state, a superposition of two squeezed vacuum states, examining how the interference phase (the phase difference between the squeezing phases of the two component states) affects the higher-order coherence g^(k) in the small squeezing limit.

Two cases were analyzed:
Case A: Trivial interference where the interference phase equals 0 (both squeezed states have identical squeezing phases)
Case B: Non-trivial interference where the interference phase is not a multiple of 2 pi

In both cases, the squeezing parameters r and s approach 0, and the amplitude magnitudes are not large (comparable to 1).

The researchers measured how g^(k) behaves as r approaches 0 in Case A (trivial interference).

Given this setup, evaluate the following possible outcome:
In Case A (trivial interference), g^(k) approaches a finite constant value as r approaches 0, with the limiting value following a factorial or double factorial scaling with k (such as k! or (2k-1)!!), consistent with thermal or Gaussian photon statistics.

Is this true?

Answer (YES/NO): NO